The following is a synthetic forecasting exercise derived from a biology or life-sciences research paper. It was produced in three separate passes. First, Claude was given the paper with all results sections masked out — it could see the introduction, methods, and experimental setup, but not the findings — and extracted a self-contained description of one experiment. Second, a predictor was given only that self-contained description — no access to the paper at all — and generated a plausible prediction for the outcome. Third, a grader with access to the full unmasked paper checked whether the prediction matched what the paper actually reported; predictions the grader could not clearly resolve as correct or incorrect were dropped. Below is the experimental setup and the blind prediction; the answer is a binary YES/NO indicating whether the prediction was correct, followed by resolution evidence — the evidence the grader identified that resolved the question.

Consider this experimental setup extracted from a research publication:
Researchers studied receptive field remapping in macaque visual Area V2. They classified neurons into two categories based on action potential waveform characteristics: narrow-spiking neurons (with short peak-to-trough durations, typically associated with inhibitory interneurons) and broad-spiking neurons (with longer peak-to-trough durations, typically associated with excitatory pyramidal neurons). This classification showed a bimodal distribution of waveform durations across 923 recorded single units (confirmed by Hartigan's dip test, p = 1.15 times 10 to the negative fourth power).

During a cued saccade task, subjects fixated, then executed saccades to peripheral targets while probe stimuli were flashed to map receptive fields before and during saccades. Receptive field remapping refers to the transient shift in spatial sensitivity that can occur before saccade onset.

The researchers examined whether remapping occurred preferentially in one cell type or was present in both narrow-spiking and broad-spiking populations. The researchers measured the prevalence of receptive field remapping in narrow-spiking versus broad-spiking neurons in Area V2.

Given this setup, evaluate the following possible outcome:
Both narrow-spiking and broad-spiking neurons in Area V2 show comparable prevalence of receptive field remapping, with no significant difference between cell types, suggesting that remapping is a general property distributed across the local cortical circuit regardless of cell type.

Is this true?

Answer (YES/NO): YES